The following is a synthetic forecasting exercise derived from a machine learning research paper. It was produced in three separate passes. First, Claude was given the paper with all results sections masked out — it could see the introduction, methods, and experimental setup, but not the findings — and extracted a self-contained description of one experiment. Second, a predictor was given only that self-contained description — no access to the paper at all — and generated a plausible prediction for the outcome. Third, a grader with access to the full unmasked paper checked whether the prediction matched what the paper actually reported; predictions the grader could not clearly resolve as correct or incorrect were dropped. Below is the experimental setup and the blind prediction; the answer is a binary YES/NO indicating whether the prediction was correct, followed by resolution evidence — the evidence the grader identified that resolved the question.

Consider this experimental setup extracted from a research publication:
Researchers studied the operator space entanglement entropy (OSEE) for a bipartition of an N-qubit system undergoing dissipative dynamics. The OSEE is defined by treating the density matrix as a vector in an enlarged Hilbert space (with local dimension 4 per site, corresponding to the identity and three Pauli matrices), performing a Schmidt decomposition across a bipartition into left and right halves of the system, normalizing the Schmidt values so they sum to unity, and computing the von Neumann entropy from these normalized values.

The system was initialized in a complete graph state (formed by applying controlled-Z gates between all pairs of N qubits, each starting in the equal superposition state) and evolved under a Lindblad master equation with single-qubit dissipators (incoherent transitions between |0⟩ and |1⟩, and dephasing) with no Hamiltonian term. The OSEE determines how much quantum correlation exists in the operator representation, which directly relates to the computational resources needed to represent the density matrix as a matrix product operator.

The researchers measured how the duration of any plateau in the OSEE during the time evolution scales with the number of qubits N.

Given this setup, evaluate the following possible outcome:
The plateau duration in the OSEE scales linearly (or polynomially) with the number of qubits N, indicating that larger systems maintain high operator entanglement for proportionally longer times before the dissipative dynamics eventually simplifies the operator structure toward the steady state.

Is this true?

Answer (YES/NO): NO